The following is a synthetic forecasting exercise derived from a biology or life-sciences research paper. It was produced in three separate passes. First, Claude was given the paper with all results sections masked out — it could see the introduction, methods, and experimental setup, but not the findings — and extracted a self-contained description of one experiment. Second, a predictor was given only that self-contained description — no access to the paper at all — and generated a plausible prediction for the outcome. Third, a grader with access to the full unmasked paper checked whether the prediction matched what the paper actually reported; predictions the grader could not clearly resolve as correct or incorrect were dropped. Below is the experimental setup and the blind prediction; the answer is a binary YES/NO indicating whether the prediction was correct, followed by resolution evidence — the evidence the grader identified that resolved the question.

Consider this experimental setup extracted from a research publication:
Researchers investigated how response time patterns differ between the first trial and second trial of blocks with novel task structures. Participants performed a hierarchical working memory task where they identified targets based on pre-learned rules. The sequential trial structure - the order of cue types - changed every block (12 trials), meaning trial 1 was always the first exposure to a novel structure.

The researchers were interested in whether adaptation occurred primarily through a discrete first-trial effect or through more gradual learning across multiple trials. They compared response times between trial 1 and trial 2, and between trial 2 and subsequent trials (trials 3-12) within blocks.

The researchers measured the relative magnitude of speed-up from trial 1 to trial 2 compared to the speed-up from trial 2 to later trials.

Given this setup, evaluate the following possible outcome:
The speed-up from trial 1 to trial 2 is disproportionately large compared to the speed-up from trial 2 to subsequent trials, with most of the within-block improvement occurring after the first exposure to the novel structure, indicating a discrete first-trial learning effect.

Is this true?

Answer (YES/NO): YES